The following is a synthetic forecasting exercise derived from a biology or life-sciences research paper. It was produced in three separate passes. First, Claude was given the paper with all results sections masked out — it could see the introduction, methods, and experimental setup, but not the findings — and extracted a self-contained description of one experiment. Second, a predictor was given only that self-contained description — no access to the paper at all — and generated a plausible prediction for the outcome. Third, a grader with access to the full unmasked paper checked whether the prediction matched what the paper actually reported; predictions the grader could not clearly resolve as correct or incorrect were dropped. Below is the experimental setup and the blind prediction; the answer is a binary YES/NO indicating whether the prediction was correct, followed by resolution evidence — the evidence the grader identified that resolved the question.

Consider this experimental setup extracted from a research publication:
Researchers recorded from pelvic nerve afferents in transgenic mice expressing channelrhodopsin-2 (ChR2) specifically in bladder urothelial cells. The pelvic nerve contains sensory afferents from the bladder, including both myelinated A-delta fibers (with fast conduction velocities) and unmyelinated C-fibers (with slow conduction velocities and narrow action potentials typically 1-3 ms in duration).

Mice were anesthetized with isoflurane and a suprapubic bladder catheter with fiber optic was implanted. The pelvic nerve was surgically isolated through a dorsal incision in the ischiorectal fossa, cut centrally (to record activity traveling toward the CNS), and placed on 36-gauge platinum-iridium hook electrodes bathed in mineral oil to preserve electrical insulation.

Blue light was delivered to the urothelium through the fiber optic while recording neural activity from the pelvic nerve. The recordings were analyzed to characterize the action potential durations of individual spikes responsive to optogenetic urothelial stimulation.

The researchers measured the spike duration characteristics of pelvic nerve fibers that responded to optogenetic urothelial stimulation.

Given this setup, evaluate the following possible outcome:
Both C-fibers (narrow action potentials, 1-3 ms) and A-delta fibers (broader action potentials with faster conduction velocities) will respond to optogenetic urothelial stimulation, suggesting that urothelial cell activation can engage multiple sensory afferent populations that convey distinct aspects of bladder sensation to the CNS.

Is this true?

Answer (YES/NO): NO